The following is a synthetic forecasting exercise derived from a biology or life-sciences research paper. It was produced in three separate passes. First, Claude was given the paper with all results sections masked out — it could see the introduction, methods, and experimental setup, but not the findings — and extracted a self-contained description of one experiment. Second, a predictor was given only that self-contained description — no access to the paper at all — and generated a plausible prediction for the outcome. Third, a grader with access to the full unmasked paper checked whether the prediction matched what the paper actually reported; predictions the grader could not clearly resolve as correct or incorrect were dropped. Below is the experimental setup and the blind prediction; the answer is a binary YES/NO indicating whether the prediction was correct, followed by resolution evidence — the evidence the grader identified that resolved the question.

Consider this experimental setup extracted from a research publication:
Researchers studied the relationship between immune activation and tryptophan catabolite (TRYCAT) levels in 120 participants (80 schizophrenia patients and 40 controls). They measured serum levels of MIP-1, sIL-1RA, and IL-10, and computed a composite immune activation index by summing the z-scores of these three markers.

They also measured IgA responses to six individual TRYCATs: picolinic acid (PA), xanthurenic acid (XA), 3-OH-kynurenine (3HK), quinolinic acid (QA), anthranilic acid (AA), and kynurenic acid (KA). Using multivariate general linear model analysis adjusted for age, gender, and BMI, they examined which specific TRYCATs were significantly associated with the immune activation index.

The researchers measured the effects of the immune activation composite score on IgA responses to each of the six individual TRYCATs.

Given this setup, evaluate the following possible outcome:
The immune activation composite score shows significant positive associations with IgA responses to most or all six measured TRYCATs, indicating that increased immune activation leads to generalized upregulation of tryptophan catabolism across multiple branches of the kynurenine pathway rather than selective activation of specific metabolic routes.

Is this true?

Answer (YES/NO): NO